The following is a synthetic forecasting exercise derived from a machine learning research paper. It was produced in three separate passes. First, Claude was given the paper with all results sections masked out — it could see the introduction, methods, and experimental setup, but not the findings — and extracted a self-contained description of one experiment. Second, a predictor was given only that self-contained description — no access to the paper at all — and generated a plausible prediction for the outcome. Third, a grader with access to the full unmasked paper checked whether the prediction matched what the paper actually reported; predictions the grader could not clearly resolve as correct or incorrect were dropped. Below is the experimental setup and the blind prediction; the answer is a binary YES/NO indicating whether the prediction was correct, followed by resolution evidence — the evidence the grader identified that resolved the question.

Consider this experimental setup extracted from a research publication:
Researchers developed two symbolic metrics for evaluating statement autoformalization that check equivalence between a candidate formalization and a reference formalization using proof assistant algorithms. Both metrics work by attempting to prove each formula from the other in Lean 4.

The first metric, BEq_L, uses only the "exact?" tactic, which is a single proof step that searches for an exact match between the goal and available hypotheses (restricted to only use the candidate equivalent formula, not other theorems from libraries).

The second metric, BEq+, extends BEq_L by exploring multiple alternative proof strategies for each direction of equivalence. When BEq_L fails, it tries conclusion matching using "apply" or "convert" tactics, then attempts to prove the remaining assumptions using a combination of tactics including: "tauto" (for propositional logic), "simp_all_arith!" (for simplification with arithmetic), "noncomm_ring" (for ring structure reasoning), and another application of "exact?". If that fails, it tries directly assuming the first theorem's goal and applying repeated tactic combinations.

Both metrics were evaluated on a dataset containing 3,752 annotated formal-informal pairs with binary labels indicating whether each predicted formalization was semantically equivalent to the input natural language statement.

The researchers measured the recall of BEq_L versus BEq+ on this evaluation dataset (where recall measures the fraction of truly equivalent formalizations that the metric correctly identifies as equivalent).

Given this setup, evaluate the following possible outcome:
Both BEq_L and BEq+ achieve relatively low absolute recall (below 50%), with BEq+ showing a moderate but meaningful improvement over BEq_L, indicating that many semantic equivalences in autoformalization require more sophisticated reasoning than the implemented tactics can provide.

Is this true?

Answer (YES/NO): YES